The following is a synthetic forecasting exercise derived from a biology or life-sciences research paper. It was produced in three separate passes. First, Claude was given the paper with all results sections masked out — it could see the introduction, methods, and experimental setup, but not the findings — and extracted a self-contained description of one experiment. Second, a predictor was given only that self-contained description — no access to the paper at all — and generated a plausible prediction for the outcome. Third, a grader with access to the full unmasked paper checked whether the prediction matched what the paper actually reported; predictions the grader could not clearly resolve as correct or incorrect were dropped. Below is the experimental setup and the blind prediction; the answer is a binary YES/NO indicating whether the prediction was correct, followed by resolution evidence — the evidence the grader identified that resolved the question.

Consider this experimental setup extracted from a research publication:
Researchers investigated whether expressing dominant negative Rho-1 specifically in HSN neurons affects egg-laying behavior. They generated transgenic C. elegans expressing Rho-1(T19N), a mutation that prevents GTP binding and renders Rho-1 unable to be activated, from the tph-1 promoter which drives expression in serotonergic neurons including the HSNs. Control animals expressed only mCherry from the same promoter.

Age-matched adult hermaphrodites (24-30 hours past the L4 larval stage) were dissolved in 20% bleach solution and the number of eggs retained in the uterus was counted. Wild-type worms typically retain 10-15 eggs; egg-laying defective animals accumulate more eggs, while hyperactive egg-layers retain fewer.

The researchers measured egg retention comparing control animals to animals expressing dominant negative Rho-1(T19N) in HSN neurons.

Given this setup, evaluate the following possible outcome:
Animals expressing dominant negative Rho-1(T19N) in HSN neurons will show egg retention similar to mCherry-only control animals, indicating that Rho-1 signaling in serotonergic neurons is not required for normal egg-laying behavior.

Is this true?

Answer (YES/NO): NO